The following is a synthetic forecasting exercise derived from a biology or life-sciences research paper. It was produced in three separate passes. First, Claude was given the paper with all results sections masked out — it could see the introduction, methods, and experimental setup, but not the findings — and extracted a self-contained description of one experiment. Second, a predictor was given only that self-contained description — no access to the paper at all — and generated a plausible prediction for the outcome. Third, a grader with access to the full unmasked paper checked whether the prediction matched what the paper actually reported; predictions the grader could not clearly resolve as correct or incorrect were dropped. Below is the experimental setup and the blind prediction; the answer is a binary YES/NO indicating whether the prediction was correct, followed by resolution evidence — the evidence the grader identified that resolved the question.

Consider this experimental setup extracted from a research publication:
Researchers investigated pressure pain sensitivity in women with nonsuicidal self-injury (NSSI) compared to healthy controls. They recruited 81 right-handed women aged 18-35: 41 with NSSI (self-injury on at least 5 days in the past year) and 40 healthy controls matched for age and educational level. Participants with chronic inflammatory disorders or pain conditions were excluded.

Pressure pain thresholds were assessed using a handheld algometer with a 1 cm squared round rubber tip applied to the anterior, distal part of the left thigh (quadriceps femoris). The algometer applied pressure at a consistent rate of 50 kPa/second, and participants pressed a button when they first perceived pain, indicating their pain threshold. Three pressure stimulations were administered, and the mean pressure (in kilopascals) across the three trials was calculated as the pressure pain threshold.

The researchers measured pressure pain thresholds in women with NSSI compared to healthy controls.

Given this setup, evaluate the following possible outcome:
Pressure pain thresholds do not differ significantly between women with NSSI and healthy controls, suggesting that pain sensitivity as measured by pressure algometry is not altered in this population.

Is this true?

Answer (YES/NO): NO